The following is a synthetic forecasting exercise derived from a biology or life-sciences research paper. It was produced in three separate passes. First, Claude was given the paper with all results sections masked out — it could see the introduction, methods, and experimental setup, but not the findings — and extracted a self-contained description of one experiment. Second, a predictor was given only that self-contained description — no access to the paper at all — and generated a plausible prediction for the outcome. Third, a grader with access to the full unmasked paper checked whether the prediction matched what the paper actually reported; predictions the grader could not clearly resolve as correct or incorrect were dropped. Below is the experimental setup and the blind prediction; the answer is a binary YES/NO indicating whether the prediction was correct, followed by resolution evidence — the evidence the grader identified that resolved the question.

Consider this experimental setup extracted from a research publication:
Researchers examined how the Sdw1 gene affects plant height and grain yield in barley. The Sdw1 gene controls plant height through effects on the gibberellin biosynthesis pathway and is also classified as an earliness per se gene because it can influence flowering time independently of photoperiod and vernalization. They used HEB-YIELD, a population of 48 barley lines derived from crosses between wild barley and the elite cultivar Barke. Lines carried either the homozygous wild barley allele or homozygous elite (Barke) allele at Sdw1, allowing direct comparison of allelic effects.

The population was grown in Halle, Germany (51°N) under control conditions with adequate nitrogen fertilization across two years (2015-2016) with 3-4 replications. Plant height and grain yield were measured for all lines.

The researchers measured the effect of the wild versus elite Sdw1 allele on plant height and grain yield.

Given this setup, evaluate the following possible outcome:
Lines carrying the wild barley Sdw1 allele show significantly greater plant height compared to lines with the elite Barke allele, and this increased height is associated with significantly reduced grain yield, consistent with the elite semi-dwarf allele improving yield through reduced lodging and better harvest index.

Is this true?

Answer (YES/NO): YES